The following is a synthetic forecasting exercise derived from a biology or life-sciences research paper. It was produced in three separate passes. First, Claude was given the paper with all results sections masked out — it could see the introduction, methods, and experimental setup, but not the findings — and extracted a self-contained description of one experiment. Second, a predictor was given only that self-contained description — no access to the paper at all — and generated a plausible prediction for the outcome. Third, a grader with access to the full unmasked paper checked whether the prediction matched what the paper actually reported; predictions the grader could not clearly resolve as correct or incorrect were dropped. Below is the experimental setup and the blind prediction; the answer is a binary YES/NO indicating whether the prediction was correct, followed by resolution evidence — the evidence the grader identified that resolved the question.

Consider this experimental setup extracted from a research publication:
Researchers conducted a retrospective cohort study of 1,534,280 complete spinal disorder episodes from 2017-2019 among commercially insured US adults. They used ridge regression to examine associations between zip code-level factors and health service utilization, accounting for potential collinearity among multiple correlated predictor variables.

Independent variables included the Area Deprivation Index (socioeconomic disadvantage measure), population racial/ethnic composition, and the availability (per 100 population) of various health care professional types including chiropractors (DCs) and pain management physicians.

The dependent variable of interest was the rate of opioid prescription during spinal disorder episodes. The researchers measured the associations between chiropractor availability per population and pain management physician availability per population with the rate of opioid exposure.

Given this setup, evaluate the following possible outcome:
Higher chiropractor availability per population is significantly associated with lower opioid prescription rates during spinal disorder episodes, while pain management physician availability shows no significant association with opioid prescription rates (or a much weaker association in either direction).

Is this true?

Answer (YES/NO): NO